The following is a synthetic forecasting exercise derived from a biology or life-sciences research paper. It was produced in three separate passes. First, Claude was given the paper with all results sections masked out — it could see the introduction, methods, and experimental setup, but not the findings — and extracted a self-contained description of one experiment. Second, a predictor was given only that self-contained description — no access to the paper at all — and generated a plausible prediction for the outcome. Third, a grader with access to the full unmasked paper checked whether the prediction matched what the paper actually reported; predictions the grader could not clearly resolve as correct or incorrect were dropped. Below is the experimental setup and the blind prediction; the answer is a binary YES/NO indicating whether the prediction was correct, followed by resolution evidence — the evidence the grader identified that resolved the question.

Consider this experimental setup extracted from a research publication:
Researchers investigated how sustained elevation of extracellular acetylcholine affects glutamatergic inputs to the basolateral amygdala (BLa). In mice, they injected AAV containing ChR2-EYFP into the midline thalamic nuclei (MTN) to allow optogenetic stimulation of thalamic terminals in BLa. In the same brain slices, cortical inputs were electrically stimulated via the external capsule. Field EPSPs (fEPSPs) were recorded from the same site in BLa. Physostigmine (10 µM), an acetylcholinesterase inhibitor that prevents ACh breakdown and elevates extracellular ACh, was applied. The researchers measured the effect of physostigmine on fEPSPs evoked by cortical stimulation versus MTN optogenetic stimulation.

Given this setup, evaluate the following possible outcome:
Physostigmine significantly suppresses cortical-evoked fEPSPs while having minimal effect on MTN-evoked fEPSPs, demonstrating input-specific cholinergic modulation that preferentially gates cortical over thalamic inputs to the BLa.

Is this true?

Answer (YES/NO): YES